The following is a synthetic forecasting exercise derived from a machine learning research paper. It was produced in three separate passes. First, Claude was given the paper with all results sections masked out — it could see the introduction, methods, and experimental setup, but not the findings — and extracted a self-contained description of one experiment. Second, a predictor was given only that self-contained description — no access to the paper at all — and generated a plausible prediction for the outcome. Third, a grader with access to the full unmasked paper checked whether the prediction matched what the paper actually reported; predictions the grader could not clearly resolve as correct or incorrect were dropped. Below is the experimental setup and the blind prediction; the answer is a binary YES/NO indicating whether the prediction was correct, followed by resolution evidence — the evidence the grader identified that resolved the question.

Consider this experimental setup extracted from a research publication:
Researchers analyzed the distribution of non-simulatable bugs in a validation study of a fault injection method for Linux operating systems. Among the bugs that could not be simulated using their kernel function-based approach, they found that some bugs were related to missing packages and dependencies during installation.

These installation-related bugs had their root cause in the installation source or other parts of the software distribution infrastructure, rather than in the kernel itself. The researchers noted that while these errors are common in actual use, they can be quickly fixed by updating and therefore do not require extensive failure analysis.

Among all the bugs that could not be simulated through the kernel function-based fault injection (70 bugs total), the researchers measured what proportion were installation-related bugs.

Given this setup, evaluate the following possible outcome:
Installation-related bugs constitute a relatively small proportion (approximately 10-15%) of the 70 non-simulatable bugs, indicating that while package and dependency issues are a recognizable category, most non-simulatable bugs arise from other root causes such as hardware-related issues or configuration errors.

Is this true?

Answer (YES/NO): NO